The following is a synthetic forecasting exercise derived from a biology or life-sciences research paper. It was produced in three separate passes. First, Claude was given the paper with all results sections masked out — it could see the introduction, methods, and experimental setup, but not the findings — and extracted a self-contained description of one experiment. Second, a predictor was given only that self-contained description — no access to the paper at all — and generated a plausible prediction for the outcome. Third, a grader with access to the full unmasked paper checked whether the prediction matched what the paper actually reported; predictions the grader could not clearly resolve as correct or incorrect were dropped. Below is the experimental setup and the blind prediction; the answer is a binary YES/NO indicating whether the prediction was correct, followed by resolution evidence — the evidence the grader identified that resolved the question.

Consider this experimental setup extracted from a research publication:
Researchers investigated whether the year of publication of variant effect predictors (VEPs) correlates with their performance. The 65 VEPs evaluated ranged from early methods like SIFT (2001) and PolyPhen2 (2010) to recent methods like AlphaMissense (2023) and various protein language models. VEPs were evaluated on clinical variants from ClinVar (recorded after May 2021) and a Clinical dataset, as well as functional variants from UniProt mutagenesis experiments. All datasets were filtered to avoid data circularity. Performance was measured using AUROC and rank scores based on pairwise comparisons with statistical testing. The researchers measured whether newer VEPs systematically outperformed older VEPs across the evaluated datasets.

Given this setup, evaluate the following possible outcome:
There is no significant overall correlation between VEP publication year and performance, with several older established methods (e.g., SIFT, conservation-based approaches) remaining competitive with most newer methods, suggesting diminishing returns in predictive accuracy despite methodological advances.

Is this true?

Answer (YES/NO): YES